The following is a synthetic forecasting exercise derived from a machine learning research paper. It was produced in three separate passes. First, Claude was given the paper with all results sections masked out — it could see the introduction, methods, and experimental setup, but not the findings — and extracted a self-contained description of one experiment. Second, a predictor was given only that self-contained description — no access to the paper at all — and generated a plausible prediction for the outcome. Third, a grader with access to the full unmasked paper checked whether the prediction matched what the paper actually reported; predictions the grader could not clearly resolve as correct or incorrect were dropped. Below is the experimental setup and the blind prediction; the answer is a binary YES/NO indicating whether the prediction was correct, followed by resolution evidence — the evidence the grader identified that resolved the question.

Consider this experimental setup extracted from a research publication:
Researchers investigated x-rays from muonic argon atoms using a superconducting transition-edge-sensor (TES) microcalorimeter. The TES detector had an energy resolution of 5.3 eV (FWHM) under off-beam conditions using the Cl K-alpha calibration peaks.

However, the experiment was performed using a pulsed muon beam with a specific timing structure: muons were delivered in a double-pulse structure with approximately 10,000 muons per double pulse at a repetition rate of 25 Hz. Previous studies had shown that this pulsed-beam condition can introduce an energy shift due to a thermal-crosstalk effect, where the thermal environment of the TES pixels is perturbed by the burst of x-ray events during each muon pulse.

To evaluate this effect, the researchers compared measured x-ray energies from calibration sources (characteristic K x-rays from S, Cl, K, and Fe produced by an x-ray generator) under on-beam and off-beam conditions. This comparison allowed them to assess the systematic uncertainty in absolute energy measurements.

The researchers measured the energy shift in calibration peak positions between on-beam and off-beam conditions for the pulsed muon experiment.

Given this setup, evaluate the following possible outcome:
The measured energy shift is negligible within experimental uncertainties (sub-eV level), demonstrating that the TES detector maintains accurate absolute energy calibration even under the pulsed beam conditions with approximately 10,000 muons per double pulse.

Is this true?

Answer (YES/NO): NO